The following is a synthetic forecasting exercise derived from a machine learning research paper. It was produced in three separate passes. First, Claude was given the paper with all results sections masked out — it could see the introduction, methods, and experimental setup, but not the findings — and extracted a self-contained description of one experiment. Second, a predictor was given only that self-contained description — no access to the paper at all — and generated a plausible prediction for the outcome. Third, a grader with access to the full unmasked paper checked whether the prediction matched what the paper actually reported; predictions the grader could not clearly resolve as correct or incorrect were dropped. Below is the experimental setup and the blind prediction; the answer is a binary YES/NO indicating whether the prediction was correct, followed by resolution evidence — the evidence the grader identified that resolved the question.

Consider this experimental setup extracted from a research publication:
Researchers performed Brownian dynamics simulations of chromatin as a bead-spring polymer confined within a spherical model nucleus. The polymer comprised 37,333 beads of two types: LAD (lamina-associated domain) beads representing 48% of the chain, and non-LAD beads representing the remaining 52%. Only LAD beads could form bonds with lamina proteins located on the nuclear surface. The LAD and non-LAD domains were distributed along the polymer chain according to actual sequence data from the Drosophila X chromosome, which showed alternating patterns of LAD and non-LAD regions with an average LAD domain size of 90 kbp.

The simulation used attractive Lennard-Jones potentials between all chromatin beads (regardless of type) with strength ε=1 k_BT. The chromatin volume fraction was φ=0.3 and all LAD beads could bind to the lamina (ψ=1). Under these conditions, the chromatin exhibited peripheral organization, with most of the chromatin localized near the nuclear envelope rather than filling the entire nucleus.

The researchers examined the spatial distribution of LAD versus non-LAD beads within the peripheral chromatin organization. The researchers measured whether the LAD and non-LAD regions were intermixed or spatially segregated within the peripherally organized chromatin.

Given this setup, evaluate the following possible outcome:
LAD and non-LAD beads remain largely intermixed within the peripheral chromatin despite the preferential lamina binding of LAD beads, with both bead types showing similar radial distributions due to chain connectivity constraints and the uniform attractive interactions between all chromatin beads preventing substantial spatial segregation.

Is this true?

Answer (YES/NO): NO